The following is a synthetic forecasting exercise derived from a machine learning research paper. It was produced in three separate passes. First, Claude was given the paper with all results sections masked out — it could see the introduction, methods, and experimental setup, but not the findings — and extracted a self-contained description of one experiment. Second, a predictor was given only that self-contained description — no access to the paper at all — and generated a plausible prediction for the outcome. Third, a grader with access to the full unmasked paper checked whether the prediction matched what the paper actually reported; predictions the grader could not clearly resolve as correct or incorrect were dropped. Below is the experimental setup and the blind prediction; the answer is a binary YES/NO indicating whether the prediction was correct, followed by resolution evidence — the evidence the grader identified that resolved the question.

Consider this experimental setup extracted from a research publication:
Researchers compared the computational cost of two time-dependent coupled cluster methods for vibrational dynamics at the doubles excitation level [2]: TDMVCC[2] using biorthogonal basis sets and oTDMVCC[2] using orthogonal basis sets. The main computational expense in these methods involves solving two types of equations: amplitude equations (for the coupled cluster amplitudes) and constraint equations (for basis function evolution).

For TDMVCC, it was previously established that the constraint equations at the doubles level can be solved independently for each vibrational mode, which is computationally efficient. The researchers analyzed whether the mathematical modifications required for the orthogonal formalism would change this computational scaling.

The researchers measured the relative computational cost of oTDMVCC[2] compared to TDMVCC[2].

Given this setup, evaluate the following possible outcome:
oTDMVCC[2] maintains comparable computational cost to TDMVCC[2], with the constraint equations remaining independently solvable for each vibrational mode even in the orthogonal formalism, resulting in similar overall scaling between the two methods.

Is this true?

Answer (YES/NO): YES